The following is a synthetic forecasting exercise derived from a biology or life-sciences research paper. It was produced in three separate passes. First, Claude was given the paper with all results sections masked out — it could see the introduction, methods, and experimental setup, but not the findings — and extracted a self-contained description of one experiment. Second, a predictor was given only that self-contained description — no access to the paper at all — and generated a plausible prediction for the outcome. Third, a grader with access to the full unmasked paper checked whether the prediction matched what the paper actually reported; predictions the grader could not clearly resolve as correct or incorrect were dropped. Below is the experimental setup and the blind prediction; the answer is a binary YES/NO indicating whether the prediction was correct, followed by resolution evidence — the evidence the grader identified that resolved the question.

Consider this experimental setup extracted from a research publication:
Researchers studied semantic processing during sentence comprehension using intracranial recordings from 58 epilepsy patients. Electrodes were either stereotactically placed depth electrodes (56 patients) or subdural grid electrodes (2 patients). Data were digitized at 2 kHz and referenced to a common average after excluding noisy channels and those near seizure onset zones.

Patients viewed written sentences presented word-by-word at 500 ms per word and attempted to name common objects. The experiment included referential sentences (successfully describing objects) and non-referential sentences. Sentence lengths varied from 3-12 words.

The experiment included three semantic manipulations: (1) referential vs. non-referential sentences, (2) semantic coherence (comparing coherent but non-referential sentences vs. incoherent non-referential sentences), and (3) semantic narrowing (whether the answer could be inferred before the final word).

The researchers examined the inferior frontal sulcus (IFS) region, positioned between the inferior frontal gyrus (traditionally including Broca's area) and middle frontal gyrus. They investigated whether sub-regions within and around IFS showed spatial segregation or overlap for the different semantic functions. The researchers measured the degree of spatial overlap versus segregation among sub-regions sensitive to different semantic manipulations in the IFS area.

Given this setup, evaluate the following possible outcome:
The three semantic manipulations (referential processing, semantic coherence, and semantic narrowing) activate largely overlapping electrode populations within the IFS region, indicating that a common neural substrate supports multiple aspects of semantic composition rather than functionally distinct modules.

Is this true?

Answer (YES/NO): NO